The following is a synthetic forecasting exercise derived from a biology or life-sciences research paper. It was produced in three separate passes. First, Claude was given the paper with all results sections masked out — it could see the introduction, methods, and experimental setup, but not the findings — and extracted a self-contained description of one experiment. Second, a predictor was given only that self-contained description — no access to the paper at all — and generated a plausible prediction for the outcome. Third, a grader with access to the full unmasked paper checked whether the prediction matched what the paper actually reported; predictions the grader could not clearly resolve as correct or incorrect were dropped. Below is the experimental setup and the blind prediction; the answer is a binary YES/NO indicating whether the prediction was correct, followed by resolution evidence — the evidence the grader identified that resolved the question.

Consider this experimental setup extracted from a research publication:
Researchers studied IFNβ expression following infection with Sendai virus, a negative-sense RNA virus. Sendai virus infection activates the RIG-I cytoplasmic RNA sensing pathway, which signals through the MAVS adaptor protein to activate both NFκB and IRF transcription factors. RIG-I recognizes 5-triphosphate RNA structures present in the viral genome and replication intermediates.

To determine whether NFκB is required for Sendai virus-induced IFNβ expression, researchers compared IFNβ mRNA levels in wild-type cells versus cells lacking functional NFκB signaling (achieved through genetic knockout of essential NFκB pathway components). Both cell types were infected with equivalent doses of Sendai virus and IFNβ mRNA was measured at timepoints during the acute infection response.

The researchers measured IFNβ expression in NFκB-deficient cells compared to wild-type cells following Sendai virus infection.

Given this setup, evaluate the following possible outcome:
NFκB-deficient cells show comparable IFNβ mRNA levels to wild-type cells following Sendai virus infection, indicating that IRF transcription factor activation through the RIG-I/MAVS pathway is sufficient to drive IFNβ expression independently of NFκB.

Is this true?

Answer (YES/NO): YES